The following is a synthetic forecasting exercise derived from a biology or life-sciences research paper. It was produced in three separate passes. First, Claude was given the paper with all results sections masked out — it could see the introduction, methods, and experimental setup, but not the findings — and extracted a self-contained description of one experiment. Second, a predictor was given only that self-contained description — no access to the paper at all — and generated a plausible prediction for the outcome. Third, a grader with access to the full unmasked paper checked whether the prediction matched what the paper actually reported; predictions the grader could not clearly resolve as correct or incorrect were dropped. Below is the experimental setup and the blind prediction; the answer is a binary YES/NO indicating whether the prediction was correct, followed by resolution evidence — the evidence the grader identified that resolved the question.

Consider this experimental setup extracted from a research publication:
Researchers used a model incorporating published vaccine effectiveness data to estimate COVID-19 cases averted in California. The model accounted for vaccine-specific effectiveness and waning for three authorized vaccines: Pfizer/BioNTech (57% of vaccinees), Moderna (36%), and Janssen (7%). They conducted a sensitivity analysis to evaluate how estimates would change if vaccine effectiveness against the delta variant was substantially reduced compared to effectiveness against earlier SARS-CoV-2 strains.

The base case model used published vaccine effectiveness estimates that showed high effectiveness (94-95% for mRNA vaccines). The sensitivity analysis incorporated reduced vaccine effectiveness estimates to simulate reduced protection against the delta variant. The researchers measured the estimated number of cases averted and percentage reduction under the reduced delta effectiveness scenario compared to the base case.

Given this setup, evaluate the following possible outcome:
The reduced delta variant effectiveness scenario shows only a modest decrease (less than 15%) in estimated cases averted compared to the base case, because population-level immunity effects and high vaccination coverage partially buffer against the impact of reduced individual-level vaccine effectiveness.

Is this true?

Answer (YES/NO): NO